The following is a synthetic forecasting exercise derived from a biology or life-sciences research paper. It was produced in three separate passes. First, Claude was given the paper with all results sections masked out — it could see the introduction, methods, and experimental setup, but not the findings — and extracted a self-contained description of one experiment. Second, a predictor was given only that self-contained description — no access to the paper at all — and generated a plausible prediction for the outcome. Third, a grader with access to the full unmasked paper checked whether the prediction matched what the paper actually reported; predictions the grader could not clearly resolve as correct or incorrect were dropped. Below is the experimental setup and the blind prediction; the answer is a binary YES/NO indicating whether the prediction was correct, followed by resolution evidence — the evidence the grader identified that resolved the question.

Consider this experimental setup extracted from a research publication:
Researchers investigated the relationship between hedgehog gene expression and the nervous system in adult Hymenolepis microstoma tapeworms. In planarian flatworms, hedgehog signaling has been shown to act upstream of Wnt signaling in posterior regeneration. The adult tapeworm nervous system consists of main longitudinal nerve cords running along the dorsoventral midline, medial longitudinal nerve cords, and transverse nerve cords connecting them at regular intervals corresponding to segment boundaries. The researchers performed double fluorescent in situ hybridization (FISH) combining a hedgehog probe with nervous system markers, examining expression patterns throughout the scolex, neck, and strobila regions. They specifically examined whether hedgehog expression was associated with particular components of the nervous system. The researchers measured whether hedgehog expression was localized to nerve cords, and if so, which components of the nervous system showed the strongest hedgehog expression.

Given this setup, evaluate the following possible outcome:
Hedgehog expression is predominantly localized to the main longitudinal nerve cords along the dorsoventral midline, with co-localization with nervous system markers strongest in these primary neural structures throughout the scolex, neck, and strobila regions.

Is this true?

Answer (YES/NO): NO